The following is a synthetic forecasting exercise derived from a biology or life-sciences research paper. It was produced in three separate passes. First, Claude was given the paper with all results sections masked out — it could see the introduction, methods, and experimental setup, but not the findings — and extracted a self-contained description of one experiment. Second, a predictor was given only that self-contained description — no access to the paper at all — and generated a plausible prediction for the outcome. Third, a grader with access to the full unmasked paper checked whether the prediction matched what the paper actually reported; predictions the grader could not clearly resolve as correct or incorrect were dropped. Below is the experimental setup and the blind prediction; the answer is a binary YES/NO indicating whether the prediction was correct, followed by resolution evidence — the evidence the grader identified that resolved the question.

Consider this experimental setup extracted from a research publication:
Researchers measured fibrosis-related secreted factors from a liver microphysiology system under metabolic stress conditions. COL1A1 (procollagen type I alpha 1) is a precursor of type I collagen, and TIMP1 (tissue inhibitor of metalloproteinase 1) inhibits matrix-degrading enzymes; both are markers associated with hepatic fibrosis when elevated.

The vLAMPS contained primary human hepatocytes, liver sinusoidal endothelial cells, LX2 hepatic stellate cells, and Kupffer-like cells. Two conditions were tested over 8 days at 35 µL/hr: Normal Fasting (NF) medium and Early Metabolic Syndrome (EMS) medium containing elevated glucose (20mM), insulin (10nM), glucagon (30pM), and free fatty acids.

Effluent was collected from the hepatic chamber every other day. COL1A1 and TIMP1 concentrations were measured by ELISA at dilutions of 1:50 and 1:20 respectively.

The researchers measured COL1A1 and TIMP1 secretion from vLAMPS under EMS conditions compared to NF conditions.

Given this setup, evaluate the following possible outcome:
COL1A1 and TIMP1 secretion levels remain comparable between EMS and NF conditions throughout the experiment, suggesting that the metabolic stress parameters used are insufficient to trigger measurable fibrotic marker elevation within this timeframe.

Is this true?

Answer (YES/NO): YES